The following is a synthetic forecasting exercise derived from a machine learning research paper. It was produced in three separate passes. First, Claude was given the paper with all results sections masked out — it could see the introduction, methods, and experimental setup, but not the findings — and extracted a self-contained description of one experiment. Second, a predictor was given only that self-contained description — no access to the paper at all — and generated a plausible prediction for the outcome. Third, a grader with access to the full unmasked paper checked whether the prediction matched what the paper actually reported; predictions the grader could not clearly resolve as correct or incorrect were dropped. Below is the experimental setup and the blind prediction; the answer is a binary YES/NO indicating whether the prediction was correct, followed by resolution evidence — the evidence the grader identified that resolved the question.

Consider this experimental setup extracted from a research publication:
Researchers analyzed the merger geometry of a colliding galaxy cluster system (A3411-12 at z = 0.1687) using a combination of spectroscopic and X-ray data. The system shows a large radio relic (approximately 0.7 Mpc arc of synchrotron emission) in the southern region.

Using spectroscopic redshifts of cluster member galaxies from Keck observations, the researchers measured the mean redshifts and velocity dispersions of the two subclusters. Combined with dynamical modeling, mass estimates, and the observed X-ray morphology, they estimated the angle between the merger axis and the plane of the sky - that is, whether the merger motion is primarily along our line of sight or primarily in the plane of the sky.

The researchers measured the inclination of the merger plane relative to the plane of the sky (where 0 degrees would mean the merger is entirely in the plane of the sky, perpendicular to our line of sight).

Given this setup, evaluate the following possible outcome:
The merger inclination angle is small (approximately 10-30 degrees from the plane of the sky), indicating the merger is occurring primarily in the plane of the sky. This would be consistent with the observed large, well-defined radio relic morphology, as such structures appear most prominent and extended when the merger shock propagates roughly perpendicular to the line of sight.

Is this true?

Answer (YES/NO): YES